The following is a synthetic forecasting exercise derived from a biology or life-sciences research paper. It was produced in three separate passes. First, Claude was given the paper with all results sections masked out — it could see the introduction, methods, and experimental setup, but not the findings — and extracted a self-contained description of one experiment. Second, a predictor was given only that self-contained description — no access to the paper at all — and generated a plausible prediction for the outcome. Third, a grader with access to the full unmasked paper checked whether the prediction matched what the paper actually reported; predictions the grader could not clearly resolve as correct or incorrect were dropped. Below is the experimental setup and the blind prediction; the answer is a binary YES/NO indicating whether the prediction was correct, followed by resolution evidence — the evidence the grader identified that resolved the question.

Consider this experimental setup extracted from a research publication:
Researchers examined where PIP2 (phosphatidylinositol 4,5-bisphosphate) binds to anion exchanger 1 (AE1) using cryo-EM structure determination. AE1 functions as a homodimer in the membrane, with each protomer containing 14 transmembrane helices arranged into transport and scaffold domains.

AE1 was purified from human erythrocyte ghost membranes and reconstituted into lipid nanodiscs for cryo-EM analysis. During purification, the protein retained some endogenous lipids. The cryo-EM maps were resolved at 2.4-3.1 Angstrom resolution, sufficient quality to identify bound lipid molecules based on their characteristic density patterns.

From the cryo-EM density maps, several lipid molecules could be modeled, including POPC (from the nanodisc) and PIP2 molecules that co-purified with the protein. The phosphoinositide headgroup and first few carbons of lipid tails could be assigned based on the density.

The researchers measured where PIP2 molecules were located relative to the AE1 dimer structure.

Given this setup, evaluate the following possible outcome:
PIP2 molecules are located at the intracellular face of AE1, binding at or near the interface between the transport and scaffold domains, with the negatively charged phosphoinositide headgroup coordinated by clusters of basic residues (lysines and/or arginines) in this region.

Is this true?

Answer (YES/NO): NO